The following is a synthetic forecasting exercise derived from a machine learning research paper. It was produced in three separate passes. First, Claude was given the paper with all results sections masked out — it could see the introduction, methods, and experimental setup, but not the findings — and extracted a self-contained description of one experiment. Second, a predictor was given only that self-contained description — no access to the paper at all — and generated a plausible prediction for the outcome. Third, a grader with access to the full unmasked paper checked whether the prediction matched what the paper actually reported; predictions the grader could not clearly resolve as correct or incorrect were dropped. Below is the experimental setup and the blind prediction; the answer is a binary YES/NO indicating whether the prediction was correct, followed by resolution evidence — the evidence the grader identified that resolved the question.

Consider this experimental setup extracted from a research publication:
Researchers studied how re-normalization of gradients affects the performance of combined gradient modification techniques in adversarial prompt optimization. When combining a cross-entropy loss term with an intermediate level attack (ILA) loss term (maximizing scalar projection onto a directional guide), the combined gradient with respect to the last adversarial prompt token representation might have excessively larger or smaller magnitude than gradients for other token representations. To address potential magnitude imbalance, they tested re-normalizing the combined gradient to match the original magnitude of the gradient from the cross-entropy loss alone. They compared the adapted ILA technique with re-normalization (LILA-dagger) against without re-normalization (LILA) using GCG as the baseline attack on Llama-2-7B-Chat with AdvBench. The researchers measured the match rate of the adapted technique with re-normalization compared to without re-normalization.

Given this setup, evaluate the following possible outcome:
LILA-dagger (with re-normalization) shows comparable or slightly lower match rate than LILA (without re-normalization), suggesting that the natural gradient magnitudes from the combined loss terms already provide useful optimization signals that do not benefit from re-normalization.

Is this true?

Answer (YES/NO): NO